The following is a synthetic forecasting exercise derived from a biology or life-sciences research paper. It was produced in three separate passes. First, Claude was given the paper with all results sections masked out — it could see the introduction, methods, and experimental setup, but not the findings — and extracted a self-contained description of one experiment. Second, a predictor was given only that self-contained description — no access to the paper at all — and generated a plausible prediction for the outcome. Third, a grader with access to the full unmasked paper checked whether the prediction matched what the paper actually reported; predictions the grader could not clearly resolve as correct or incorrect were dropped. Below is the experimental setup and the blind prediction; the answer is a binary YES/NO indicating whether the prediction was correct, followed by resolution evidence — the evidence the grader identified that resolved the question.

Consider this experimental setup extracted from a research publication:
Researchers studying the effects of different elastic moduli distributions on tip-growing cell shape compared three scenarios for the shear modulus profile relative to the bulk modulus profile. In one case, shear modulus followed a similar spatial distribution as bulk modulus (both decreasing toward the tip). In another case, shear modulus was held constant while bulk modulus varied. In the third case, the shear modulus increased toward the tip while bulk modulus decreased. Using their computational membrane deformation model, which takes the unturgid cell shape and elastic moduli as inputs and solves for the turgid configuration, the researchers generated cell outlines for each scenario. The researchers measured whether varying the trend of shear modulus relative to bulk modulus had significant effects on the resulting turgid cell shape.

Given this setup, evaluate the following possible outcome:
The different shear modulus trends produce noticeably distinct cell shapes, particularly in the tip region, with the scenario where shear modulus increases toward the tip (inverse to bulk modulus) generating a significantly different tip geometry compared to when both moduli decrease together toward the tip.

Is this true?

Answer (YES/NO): NO